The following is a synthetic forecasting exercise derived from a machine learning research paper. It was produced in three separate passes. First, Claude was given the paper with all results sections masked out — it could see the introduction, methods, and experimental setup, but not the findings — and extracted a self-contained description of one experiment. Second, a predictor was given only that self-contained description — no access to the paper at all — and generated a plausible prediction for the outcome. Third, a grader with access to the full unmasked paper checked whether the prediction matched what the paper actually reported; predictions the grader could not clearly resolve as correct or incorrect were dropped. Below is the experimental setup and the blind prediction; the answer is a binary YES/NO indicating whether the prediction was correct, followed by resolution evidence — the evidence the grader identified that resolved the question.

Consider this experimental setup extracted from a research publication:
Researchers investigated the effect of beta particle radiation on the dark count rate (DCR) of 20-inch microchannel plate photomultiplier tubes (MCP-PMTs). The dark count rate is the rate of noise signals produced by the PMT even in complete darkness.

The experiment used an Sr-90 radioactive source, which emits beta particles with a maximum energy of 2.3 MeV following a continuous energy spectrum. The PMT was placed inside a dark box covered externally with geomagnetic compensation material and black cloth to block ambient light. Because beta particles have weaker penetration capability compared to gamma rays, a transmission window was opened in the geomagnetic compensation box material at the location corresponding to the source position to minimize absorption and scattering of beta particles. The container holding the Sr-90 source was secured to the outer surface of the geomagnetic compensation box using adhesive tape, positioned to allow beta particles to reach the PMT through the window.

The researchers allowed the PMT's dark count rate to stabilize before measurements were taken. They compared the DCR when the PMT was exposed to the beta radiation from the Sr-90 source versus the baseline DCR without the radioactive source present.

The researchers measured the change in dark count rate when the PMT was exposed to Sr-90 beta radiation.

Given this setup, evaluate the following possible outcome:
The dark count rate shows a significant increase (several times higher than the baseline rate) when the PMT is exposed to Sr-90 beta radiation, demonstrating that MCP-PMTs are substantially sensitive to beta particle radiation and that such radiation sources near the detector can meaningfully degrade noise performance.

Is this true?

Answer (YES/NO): NO